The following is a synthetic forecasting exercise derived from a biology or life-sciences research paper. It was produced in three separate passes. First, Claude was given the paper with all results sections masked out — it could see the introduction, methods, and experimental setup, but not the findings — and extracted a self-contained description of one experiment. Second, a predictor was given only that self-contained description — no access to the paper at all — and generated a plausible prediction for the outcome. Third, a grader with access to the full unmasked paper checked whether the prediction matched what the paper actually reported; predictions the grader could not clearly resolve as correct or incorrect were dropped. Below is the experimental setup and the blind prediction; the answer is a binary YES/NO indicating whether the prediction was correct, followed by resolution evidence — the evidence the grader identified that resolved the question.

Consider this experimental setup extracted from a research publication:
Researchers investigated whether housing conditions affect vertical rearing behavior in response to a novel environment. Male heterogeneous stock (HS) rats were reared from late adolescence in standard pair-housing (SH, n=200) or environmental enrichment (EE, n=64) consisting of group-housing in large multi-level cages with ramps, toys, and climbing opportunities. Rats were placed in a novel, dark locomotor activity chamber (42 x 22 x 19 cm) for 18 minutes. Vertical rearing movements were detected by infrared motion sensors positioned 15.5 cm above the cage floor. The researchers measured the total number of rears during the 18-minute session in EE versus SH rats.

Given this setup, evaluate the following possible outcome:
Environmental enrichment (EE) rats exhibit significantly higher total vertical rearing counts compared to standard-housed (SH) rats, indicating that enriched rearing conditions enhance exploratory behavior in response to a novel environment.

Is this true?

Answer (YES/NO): NO